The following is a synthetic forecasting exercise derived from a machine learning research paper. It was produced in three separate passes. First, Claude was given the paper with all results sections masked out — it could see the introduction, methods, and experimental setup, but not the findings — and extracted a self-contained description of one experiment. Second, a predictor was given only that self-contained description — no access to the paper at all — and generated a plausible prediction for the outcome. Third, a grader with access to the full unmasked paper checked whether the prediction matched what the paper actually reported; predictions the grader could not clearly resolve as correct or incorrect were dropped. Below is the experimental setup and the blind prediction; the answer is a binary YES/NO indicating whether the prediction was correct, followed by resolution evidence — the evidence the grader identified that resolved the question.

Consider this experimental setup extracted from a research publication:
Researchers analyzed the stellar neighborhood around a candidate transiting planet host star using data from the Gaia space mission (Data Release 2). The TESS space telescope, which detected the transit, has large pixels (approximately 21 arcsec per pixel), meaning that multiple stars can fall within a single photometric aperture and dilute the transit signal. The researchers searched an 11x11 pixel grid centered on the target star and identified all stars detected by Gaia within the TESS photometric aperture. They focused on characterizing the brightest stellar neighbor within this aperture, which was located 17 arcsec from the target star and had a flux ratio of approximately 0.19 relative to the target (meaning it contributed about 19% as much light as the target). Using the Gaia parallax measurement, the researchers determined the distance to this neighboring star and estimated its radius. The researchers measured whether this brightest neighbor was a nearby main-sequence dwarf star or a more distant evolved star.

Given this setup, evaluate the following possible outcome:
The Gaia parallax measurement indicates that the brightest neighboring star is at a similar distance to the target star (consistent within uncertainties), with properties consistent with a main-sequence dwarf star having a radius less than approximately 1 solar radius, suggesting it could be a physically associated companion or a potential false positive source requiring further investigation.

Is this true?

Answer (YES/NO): NO